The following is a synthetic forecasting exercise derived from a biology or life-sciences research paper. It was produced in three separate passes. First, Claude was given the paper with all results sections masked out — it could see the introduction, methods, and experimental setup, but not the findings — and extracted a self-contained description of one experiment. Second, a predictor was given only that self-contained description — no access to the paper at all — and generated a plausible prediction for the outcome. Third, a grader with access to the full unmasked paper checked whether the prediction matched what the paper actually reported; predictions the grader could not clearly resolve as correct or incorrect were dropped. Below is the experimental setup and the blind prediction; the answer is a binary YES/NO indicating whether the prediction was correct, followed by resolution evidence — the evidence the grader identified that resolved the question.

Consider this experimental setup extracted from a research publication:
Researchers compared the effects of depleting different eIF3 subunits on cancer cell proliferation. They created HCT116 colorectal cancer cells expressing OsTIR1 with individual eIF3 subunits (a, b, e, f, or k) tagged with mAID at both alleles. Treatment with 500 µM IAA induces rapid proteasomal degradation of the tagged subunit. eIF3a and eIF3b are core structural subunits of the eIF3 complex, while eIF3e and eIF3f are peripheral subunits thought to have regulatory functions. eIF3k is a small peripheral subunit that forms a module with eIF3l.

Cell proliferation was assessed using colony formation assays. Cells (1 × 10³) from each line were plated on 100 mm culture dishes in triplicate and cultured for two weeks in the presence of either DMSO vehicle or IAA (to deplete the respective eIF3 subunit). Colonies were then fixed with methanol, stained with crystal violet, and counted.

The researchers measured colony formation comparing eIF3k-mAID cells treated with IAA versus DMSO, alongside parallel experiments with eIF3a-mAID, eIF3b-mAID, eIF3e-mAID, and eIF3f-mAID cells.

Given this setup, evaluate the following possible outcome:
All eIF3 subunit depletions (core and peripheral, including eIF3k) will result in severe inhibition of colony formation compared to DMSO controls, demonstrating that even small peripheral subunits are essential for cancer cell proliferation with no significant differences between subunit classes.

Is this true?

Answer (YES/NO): NO